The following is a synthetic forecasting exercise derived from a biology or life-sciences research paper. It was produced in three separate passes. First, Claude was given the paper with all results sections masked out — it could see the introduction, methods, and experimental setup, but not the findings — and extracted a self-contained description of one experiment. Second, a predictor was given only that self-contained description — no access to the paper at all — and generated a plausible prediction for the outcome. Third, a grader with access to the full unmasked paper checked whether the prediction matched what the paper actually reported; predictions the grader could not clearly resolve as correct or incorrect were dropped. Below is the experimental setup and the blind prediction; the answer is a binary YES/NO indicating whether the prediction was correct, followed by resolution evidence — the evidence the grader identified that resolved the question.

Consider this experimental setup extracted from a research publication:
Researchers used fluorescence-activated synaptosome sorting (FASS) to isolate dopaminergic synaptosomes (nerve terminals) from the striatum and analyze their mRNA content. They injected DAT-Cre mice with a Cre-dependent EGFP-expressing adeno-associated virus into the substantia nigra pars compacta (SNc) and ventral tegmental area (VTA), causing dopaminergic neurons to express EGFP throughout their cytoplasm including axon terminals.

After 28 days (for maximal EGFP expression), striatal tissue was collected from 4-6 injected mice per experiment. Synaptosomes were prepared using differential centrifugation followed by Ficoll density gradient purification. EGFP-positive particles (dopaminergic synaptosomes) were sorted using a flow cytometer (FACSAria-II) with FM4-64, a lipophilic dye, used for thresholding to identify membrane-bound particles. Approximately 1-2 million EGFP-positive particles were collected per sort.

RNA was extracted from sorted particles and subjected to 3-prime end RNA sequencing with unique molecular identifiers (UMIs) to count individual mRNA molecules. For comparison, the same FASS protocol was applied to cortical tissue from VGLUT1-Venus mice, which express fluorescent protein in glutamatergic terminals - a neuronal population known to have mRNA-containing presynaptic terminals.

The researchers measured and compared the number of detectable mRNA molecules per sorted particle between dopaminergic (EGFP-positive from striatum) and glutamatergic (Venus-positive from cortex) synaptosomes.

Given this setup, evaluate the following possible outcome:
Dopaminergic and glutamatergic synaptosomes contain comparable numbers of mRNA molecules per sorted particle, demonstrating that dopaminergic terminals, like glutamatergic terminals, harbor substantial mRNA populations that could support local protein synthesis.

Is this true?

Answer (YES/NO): NO